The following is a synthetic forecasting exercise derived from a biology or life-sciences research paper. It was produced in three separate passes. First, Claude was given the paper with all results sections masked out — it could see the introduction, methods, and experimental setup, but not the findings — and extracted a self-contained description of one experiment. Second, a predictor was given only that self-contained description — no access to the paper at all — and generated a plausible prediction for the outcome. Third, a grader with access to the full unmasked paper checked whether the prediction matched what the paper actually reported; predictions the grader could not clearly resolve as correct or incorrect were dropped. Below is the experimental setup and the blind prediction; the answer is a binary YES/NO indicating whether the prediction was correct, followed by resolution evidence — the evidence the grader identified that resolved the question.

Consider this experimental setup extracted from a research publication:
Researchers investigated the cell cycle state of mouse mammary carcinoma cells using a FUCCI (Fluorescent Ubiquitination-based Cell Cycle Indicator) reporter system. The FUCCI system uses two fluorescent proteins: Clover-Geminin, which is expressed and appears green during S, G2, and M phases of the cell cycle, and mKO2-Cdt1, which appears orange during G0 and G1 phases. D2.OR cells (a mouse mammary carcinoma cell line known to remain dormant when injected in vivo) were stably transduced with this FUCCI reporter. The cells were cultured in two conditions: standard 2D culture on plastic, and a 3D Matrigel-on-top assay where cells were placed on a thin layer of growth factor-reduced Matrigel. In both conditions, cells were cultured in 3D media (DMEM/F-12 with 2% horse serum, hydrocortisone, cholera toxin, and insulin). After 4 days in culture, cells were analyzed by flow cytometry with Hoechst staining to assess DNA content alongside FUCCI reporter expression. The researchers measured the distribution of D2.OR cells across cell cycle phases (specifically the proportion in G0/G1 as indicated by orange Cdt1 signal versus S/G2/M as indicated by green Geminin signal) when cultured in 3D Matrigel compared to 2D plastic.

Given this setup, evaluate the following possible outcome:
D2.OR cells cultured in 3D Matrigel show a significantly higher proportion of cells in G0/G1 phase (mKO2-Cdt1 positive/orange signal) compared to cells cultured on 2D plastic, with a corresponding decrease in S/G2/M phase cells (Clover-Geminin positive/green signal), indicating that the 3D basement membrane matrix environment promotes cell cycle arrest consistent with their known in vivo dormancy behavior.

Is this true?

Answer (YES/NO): YES